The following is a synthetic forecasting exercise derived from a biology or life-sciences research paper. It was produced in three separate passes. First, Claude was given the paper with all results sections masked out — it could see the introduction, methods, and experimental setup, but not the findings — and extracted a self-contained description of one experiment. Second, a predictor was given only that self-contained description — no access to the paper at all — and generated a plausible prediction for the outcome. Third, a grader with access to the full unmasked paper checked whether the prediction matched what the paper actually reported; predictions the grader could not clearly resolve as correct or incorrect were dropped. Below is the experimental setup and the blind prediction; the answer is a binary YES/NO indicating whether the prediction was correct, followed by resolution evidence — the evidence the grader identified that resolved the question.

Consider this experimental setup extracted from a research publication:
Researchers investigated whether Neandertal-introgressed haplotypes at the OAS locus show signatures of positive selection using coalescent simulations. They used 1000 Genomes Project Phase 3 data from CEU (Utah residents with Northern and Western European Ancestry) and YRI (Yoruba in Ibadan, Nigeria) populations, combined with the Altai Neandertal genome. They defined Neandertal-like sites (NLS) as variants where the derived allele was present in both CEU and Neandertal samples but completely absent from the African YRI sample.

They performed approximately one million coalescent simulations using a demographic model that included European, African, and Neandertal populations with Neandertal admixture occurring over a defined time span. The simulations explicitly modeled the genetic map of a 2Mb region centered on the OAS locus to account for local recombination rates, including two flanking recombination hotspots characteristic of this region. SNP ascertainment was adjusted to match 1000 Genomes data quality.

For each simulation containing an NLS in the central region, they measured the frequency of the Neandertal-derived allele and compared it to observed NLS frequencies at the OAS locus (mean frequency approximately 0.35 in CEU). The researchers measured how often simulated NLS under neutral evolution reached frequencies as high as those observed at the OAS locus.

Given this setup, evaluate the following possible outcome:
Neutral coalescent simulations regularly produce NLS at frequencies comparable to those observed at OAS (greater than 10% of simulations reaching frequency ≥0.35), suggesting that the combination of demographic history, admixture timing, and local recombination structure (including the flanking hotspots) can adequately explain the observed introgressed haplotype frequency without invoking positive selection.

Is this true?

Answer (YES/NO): NO